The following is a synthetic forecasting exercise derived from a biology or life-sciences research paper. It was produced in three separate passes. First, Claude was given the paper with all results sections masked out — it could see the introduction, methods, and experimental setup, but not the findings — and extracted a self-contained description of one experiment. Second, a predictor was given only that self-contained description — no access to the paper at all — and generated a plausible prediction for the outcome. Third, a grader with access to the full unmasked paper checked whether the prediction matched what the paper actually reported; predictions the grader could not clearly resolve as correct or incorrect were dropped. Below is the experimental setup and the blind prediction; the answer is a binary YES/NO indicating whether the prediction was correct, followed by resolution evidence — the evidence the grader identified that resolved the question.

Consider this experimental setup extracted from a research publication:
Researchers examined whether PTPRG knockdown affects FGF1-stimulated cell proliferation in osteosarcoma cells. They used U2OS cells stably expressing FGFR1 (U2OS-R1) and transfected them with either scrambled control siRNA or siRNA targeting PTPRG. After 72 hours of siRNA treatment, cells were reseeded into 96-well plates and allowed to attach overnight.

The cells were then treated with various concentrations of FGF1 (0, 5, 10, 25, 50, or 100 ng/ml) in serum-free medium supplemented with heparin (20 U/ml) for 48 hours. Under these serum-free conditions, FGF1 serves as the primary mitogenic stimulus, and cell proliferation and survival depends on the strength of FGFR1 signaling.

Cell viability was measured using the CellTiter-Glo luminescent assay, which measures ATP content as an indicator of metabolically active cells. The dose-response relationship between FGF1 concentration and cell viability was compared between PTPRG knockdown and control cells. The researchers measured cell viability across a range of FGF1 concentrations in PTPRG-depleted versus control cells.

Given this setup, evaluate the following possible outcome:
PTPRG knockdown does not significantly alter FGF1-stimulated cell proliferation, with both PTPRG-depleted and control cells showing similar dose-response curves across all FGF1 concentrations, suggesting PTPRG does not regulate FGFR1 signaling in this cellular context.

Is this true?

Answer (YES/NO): NO